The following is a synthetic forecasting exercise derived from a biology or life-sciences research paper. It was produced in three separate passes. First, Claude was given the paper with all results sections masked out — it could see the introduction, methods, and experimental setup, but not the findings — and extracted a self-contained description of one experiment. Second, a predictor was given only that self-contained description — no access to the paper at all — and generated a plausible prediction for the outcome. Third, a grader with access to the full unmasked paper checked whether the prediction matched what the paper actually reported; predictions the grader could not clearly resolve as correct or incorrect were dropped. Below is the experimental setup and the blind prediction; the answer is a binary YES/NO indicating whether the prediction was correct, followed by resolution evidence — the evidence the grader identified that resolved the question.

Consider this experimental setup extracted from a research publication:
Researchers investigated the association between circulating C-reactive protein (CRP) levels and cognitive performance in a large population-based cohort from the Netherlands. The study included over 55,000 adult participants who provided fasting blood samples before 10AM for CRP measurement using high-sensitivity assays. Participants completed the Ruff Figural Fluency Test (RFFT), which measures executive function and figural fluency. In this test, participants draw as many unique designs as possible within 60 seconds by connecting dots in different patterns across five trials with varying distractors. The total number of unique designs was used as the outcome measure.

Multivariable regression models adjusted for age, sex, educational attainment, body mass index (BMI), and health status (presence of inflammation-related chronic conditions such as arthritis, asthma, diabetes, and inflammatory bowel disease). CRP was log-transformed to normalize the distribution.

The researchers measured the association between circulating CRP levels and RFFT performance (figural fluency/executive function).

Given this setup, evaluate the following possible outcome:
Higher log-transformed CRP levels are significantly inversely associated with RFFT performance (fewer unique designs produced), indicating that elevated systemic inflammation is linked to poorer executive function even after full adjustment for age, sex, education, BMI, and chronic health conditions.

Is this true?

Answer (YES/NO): YES